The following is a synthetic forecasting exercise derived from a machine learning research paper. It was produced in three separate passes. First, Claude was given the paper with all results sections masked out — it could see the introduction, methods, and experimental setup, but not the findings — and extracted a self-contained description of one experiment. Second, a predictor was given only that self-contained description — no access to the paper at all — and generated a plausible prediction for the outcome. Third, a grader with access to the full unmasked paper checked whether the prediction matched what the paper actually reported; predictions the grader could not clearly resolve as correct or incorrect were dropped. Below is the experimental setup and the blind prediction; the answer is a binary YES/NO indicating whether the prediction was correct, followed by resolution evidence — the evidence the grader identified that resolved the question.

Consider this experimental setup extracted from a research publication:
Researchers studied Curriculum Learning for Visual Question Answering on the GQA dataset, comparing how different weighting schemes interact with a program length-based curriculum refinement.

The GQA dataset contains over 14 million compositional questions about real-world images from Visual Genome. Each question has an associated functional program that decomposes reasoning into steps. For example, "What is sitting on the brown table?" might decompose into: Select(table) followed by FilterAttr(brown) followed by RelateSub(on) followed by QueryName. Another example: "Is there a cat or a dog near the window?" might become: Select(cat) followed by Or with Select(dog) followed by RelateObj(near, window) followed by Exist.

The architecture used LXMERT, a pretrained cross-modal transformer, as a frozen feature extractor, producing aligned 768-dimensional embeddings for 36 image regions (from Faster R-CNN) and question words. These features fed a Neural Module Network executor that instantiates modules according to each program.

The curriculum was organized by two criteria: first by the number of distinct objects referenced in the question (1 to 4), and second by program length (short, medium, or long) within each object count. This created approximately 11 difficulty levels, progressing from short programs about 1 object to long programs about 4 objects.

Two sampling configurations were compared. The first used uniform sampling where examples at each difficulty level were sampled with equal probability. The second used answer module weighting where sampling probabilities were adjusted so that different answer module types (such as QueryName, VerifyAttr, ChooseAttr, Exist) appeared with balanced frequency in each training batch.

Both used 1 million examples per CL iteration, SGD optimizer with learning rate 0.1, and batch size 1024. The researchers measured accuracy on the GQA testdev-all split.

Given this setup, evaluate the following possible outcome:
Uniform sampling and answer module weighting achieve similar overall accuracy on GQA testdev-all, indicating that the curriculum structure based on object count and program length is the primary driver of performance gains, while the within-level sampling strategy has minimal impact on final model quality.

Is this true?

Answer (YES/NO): NO